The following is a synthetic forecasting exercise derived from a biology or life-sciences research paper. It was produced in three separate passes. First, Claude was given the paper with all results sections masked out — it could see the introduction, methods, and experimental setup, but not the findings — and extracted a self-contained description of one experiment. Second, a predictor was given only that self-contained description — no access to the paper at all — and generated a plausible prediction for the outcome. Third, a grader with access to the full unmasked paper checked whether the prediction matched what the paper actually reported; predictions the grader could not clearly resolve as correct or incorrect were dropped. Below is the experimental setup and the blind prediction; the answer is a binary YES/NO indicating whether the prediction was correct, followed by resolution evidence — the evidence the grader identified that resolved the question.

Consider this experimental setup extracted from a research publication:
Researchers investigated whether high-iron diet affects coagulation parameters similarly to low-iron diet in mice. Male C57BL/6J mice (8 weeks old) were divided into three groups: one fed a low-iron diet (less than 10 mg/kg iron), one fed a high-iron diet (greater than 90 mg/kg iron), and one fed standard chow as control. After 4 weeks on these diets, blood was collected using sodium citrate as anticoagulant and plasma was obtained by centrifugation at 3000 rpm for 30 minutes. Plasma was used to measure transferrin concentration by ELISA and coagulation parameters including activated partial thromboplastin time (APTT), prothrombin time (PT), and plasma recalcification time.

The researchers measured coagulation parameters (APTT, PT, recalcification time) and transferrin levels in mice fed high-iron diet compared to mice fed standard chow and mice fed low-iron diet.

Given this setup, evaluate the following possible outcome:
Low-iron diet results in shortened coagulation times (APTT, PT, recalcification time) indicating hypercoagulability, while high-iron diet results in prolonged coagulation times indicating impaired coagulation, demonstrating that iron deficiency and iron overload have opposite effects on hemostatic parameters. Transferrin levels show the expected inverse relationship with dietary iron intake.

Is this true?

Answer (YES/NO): NO